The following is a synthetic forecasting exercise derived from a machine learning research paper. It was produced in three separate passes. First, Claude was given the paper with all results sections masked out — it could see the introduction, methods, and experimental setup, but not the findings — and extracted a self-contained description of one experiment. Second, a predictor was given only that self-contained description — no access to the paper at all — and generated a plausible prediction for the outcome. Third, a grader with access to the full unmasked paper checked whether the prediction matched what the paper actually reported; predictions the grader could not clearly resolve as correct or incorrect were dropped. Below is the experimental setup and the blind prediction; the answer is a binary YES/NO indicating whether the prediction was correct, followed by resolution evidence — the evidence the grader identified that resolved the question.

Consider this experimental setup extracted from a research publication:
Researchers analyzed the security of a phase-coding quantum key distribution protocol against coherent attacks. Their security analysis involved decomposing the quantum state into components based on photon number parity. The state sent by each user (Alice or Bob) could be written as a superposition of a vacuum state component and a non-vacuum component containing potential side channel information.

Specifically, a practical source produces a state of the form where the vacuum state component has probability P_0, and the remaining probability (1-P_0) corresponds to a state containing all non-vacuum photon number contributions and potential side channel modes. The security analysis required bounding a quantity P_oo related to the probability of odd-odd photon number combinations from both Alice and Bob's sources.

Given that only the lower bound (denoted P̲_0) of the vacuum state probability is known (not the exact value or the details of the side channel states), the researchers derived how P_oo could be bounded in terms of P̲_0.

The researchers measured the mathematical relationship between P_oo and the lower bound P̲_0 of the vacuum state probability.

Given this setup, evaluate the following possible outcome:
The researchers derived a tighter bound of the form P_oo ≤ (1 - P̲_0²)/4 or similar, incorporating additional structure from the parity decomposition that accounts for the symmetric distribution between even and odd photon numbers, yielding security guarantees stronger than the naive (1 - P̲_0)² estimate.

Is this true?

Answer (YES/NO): NO